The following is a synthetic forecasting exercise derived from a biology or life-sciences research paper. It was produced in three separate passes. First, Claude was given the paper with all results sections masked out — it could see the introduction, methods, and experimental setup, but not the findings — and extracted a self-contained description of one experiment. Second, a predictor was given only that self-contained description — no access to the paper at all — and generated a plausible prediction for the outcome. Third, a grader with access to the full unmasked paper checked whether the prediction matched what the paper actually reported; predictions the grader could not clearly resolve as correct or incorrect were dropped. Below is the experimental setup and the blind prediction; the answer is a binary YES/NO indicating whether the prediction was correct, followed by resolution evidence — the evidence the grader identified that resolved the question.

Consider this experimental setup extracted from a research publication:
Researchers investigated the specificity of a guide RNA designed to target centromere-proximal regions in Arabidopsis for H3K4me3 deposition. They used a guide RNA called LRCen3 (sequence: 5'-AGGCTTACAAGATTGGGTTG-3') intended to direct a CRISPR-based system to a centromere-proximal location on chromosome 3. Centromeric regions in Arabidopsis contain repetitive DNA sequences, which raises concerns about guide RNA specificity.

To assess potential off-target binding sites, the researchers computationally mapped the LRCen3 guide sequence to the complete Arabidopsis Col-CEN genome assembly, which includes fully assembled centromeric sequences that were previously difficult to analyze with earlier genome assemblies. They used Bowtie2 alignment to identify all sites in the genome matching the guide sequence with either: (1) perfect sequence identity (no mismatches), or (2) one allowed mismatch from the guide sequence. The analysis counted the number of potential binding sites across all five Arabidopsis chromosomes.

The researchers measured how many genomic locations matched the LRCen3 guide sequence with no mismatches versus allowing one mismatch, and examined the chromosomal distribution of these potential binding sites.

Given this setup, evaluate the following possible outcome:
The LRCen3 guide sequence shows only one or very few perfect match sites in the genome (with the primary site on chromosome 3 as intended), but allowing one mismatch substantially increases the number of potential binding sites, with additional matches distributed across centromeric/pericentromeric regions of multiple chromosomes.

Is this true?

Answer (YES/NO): NO